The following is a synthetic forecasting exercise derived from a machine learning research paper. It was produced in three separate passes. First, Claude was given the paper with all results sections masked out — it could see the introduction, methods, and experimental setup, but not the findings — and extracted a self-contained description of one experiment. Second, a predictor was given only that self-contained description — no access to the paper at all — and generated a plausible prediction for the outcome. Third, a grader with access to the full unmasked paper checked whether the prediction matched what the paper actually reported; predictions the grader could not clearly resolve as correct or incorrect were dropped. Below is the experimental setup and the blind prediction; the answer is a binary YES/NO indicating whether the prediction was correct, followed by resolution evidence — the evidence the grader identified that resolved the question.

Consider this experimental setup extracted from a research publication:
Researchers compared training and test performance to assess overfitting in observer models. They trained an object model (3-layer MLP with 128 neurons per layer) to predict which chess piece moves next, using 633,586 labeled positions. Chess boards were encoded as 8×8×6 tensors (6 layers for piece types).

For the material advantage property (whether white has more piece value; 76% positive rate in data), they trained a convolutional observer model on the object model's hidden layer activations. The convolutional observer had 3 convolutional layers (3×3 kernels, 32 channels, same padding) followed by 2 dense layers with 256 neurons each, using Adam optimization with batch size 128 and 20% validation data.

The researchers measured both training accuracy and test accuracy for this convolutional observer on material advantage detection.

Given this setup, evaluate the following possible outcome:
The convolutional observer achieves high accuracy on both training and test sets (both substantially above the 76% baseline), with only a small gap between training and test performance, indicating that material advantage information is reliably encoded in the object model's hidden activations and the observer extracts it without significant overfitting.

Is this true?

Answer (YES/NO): NO